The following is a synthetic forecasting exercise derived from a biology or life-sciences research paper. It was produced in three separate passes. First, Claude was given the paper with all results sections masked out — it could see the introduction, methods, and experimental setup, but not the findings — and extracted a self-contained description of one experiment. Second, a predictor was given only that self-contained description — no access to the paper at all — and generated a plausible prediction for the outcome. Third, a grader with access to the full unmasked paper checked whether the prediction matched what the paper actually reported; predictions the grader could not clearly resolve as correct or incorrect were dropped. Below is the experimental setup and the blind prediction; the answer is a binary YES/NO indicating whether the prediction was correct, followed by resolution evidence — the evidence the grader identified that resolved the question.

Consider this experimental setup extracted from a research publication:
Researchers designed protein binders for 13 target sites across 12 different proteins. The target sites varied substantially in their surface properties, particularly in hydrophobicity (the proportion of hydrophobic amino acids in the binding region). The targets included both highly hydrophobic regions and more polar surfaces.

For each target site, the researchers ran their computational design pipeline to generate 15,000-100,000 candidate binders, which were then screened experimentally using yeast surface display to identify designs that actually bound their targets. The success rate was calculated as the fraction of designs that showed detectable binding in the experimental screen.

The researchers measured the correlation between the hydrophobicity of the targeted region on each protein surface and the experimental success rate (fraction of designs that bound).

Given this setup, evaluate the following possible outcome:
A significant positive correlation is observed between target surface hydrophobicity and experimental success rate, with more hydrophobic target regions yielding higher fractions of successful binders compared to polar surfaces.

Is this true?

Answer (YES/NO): YES